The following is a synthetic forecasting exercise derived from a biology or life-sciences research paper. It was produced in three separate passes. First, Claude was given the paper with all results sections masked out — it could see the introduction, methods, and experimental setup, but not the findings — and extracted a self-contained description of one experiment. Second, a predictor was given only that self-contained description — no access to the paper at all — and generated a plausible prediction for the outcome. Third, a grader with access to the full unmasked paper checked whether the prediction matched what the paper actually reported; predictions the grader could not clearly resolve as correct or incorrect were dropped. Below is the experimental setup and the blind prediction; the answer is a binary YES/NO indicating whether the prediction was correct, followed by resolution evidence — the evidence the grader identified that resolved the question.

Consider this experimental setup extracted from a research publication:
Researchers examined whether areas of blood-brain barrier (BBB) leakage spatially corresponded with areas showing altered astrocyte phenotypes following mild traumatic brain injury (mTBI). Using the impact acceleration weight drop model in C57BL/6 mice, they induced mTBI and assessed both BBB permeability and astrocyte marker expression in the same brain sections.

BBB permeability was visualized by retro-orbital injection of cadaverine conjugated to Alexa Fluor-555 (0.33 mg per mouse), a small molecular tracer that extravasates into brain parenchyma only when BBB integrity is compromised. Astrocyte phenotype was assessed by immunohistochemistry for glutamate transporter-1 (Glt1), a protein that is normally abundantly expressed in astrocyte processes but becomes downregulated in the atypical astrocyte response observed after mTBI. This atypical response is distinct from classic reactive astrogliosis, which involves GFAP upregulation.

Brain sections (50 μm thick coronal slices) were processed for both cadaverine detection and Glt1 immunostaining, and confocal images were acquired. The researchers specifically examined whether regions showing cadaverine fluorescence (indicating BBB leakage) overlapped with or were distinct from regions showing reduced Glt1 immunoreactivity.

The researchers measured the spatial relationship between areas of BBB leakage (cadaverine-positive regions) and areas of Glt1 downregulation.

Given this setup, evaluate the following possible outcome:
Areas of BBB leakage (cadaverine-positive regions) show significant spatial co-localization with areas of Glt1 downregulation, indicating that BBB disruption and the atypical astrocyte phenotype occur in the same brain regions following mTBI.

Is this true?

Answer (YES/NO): YES